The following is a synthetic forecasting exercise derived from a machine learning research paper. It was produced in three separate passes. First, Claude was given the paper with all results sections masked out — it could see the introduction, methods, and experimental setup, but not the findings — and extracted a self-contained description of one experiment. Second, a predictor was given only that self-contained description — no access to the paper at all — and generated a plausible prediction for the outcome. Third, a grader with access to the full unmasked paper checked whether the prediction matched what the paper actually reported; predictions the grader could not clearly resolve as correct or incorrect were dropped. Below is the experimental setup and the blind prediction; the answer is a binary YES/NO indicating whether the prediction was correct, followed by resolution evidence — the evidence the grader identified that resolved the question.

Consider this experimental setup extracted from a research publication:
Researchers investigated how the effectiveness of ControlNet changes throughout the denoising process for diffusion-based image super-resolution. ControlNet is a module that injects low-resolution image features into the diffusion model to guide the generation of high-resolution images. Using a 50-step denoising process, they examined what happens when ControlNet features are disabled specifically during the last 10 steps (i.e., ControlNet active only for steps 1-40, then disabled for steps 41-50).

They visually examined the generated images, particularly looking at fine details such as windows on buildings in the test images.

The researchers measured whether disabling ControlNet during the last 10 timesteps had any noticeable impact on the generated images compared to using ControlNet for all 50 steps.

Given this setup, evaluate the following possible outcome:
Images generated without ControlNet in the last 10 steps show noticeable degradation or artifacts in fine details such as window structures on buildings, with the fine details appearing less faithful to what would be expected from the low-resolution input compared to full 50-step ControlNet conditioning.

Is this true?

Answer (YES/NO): NO